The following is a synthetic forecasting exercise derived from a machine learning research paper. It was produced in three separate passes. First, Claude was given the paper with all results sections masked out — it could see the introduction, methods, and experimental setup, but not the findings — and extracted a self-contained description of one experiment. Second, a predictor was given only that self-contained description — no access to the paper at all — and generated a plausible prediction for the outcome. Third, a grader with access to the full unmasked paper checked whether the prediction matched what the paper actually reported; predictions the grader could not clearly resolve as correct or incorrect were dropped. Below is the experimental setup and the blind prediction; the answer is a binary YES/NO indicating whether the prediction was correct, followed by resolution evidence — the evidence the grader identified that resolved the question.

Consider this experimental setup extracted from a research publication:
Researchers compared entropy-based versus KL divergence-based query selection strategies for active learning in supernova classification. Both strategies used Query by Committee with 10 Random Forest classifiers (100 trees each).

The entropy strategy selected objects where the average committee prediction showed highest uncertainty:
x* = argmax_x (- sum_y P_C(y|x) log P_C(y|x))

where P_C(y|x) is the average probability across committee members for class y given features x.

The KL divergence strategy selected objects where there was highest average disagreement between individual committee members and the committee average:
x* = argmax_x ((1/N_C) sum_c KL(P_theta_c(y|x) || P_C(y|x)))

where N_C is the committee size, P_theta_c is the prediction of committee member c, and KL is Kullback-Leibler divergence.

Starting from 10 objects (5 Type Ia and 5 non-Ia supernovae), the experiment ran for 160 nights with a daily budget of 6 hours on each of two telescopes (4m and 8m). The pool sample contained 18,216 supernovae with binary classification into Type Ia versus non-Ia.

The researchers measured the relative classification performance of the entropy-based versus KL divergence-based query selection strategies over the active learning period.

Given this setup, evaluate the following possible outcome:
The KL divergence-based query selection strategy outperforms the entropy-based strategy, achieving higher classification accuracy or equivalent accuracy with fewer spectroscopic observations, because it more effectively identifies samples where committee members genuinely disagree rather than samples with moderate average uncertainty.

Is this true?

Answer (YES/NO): NO